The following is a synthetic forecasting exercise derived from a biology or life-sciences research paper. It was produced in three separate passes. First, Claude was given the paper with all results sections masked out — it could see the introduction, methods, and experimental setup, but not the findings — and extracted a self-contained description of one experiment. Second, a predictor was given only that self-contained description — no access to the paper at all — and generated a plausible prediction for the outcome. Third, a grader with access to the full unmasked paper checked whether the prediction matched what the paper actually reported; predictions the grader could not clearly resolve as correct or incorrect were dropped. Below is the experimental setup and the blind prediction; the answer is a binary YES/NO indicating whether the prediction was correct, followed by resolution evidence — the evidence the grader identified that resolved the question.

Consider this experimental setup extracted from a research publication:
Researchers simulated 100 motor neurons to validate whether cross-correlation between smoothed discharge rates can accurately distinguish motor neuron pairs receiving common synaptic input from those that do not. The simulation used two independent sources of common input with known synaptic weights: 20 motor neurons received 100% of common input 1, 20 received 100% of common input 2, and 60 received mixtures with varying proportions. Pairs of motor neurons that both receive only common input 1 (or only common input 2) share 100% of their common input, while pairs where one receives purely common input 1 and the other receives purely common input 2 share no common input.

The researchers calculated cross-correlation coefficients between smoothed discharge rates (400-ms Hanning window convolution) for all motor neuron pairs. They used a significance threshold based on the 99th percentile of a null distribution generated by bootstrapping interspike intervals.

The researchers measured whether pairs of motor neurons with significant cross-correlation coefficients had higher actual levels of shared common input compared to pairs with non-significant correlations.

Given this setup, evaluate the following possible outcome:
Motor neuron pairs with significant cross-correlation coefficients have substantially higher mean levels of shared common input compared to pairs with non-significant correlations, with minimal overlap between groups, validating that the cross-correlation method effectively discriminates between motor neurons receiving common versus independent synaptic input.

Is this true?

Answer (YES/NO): YES